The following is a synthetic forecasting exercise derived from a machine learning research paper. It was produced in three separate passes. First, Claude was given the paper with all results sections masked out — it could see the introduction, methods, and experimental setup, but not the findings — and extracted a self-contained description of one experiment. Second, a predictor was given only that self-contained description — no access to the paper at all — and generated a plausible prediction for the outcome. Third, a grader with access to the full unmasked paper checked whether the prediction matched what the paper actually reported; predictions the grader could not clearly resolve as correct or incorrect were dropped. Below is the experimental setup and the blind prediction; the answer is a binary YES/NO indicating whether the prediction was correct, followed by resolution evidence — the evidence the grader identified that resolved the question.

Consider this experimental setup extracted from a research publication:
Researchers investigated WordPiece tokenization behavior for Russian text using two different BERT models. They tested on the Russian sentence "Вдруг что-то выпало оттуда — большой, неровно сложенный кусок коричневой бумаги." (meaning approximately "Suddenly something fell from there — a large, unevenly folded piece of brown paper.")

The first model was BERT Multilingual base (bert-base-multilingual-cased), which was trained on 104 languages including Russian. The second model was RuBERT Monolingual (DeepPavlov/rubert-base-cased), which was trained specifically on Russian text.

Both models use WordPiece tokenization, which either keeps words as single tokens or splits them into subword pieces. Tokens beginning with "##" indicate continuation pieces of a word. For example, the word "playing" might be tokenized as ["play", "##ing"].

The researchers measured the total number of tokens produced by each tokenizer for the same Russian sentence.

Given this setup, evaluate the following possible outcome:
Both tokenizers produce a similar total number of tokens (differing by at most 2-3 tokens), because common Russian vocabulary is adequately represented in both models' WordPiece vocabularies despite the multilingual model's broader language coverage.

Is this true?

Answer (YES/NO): NO